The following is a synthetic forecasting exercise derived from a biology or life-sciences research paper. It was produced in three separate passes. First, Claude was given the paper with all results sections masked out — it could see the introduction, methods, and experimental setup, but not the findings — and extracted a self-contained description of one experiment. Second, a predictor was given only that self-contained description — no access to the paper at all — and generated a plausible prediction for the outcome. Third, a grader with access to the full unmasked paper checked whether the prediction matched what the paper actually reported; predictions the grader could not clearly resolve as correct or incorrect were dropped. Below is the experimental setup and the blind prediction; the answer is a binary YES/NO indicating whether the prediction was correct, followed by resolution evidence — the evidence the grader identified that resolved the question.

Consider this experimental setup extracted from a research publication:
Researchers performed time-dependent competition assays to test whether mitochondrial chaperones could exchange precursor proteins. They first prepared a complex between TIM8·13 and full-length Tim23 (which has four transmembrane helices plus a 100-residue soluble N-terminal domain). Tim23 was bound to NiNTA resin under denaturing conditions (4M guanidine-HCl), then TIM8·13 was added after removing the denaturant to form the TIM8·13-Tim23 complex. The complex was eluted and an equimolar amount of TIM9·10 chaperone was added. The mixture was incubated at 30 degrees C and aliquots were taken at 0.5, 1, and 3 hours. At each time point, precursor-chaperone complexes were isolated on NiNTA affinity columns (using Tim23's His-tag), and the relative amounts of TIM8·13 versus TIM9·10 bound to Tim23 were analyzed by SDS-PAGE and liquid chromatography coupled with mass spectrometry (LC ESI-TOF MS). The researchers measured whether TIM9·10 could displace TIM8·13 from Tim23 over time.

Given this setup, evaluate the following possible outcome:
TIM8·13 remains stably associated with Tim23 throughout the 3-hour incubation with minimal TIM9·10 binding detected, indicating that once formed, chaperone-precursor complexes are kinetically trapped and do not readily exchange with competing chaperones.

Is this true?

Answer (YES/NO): NO